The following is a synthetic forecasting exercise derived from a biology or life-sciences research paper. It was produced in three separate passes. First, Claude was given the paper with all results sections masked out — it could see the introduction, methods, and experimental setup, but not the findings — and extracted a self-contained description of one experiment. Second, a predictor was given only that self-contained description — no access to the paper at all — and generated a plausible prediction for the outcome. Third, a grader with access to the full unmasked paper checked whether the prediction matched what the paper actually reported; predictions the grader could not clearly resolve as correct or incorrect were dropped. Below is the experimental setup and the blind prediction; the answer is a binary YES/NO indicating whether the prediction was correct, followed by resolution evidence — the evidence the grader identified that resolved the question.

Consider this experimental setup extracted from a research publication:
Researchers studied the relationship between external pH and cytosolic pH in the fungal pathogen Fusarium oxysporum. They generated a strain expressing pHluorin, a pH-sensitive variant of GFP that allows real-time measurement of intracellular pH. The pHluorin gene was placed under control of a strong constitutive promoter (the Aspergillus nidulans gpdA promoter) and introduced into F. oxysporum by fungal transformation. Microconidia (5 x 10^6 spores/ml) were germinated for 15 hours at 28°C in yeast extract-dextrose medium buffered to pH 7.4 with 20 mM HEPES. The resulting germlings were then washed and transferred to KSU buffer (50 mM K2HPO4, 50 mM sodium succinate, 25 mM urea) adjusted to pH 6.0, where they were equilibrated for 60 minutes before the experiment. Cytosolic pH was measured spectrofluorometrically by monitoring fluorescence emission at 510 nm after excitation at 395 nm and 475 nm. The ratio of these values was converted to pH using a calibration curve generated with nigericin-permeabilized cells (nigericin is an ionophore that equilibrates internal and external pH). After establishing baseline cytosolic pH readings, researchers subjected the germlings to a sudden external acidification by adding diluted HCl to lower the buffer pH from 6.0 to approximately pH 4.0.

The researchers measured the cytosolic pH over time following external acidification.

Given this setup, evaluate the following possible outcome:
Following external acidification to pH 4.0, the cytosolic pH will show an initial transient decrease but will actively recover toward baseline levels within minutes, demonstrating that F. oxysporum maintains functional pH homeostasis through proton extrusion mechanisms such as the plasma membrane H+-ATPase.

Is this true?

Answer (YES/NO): YES